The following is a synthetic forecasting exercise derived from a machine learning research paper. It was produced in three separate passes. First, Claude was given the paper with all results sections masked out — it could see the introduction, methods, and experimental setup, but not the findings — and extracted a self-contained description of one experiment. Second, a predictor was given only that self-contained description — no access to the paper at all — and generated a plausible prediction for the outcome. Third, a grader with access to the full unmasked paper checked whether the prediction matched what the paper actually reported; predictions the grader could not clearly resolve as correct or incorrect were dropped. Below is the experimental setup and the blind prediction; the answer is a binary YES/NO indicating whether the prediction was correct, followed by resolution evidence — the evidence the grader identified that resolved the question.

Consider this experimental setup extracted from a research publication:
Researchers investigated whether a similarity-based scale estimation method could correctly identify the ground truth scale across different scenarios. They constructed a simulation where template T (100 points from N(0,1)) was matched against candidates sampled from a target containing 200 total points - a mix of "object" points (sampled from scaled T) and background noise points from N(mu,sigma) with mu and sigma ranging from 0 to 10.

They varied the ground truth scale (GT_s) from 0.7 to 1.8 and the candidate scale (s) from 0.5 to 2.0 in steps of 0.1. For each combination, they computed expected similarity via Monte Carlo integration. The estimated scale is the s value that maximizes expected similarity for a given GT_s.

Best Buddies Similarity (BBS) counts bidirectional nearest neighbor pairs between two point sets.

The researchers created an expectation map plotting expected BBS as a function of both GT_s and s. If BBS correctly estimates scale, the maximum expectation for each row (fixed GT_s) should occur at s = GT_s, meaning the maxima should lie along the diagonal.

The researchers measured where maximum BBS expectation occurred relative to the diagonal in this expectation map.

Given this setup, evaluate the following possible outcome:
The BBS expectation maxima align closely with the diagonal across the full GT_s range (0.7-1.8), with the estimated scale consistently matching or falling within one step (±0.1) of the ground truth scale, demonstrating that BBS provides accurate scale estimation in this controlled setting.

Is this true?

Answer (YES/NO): NO